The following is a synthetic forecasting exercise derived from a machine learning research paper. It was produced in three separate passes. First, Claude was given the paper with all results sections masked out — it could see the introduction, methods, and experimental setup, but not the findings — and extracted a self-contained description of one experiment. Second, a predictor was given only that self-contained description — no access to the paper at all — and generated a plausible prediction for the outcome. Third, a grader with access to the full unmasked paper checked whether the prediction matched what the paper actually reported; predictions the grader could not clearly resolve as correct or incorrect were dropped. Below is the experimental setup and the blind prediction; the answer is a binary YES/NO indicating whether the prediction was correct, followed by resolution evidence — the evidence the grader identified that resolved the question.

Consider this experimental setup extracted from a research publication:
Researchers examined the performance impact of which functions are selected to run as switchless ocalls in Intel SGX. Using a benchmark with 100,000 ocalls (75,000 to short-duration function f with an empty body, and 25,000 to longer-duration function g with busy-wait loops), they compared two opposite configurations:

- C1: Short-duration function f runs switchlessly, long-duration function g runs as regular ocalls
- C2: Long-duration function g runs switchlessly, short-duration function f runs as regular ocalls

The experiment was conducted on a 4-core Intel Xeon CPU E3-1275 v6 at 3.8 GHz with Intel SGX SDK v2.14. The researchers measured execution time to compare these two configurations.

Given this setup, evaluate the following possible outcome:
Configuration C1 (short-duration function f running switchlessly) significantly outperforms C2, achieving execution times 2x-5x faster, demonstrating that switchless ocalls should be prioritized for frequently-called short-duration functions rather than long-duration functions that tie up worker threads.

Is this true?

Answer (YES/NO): NO